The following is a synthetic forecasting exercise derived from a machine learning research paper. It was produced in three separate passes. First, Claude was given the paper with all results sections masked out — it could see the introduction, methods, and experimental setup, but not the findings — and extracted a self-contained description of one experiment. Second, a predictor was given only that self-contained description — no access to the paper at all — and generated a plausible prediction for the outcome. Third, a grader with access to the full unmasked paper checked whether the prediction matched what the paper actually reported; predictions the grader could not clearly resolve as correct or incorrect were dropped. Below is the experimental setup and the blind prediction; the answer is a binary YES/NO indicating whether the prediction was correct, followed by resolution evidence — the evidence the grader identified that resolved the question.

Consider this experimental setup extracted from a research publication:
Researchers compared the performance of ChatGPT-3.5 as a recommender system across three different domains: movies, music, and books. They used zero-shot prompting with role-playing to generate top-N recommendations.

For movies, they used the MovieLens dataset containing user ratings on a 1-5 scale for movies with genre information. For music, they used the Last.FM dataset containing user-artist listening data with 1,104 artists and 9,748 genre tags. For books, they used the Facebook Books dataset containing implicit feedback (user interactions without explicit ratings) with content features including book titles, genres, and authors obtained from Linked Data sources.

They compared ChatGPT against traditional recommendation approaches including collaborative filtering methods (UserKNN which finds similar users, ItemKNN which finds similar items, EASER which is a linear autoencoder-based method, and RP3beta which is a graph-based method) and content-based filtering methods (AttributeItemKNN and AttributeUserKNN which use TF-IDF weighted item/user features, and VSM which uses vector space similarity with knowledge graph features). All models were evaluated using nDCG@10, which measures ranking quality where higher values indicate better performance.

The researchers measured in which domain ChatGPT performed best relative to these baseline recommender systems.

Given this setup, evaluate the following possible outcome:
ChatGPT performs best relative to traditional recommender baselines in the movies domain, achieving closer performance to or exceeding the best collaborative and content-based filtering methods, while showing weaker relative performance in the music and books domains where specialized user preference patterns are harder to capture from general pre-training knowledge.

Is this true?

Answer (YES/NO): NO